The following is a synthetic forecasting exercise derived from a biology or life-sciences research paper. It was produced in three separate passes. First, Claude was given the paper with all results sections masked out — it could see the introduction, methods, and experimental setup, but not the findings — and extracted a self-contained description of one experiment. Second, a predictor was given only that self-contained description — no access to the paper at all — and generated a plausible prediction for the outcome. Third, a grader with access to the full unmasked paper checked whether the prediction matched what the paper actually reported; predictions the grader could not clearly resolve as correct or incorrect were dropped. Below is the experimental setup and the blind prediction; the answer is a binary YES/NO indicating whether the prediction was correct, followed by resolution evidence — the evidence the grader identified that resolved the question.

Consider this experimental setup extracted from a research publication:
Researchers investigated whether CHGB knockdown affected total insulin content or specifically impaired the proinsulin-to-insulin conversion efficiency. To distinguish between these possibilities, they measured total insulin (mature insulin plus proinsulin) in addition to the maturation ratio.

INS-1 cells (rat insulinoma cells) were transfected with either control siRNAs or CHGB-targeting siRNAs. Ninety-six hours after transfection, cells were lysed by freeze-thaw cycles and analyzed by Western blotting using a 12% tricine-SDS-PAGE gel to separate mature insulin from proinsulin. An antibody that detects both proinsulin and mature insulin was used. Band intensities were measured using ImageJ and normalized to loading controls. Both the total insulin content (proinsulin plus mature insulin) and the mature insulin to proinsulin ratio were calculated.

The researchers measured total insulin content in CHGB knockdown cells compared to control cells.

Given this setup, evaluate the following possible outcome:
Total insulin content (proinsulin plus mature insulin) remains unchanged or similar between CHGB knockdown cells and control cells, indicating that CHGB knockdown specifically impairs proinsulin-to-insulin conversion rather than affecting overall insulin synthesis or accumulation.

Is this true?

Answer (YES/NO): NO